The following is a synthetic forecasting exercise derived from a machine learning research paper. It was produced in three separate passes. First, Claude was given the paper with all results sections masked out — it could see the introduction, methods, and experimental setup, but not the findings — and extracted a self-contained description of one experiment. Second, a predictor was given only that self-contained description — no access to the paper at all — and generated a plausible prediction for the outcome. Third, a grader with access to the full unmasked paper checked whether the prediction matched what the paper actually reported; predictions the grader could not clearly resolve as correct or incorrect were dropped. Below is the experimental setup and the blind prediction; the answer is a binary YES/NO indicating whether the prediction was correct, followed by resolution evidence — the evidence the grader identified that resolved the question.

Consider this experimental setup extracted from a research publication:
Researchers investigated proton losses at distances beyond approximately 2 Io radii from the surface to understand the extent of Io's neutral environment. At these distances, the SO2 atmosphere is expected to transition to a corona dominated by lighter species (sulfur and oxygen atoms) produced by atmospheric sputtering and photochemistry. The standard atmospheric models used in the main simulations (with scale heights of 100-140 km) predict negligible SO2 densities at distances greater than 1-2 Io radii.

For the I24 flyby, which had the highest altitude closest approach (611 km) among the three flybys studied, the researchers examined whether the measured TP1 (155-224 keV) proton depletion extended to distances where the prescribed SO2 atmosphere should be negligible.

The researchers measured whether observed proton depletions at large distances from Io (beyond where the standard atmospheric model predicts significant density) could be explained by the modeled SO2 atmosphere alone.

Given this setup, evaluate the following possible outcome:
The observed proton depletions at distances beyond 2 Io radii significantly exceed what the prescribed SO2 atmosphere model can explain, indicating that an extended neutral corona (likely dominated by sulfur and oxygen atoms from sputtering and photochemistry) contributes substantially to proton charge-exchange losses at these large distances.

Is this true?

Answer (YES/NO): YES